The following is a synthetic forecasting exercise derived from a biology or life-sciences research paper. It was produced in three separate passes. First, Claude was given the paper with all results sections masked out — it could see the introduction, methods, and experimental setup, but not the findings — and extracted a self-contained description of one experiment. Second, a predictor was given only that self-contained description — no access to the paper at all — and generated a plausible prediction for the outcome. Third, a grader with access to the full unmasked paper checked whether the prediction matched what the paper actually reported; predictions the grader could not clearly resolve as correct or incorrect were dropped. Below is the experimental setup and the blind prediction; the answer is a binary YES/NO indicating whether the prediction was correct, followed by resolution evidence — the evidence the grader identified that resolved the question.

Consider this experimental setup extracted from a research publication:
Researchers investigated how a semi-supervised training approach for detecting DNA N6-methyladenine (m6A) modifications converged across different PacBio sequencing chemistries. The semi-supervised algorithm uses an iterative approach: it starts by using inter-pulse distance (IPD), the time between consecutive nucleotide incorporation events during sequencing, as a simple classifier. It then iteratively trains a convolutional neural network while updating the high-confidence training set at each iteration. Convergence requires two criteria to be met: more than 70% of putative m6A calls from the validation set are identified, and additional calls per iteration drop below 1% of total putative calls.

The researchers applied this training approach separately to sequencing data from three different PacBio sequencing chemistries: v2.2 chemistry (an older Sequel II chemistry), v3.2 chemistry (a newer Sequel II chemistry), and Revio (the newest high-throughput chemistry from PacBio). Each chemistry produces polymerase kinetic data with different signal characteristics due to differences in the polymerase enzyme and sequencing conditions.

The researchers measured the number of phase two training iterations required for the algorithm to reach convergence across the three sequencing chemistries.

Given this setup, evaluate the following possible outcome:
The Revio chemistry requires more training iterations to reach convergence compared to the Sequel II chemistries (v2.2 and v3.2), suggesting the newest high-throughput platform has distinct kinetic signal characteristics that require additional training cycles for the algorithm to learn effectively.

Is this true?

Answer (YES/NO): NO